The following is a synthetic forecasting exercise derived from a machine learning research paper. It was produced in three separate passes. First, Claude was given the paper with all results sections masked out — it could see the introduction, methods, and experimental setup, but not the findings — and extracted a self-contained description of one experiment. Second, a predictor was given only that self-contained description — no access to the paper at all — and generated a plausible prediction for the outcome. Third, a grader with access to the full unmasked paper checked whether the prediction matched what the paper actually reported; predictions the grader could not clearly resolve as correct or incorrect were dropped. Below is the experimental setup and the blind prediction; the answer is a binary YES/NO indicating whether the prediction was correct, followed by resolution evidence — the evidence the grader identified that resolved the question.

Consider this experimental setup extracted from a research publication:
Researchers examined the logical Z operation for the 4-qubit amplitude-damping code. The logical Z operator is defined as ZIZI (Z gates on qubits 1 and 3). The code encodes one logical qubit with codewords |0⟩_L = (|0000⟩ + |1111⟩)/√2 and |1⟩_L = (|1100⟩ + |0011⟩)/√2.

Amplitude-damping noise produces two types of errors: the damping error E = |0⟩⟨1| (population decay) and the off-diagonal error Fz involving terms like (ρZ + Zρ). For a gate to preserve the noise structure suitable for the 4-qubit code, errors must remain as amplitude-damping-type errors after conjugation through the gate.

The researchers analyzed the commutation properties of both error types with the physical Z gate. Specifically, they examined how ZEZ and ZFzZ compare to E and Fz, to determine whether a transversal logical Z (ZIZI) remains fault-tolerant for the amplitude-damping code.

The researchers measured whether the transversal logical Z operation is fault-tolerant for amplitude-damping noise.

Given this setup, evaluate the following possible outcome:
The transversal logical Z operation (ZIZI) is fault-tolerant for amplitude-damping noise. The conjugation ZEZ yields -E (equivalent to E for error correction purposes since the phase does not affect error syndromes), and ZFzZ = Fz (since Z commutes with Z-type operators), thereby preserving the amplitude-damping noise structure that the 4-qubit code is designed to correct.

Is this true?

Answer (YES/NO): YES